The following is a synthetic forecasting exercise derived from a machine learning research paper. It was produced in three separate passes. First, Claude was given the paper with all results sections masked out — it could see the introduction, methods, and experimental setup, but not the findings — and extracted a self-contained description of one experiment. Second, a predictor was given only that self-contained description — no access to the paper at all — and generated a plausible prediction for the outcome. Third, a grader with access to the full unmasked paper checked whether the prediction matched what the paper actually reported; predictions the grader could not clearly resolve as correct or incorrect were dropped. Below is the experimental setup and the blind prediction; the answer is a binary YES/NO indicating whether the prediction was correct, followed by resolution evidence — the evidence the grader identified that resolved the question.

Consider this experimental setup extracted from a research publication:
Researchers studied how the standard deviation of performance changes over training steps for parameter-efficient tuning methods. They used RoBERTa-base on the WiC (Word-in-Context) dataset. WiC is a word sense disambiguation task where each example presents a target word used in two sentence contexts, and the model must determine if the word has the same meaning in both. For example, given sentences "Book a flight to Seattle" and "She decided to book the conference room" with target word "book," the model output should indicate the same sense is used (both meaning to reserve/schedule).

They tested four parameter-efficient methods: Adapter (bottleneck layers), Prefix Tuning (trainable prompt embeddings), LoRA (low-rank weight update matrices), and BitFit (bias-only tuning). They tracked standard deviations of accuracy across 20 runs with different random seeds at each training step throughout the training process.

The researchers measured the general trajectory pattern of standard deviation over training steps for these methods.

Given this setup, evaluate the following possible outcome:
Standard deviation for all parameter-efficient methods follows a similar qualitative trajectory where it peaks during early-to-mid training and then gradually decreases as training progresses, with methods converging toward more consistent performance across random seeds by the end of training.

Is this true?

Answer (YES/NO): YES